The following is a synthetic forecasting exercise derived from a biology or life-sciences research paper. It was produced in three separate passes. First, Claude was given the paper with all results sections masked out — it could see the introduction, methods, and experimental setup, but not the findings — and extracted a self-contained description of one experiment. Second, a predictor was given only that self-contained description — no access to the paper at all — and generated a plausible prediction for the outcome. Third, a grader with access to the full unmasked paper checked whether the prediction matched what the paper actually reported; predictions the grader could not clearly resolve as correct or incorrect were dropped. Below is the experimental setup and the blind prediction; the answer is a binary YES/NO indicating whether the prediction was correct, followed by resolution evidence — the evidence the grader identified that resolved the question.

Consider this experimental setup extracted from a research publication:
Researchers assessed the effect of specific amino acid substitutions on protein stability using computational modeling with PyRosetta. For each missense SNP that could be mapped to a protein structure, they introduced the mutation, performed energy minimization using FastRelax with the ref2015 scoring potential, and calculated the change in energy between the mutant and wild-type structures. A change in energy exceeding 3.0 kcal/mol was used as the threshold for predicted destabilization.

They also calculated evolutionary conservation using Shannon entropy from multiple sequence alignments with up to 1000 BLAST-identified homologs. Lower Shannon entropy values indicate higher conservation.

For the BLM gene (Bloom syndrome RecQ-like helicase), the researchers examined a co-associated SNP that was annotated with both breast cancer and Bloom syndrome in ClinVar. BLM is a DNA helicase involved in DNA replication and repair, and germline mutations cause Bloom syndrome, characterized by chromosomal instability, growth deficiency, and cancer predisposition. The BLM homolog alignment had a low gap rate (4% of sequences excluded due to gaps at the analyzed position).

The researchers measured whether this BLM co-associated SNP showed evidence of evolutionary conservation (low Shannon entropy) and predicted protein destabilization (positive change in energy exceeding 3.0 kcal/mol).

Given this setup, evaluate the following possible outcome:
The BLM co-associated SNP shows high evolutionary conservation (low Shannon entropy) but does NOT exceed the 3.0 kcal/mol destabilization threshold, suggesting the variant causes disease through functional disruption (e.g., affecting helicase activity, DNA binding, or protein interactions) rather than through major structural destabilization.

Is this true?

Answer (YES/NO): NO